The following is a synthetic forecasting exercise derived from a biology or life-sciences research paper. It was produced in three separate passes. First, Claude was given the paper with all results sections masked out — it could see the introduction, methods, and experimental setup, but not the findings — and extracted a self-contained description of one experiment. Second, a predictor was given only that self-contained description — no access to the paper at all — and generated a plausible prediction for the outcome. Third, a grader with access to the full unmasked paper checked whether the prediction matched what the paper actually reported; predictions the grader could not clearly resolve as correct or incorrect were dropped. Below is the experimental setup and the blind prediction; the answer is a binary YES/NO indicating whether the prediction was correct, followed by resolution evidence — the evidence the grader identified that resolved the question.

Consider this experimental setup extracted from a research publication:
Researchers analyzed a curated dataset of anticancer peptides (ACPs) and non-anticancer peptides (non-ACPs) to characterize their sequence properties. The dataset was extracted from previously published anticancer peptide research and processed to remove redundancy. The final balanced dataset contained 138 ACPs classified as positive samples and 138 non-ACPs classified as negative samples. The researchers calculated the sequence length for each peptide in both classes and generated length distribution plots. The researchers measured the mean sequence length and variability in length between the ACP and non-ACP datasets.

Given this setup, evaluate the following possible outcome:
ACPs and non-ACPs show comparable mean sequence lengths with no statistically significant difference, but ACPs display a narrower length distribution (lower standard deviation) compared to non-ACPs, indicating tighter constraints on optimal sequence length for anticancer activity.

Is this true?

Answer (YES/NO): NO